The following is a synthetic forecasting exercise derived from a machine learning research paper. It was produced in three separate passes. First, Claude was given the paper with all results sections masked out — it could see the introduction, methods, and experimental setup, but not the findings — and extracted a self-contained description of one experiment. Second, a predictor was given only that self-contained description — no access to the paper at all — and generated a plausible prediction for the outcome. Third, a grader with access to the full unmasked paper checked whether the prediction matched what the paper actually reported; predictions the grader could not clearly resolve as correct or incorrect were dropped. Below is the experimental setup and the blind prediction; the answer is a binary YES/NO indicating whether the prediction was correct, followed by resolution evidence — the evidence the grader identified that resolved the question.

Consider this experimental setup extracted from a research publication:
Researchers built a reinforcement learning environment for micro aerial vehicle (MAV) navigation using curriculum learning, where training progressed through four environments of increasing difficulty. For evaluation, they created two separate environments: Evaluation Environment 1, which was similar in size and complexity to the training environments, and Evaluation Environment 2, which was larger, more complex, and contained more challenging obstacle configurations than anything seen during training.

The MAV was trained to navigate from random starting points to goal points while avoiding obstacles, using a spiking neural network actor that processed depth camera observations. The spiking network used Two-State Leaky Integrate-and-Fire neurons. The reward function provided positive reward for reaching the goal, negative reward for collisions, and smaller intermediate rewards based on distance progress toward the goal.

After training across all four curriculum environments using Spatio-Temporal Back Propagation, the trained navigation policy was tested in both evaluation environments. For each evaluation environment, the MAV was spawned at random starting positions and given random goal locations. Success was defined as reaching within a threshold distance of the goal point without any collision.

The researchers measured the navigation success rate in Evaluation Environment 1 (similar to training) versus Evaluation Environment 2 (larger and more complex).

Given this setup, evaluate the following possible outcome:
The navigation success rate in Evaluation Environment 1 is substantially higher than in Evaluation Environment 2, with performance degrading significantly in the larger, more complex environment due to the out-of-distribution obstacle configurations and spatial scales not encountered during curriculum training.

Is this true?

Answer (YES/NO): NO